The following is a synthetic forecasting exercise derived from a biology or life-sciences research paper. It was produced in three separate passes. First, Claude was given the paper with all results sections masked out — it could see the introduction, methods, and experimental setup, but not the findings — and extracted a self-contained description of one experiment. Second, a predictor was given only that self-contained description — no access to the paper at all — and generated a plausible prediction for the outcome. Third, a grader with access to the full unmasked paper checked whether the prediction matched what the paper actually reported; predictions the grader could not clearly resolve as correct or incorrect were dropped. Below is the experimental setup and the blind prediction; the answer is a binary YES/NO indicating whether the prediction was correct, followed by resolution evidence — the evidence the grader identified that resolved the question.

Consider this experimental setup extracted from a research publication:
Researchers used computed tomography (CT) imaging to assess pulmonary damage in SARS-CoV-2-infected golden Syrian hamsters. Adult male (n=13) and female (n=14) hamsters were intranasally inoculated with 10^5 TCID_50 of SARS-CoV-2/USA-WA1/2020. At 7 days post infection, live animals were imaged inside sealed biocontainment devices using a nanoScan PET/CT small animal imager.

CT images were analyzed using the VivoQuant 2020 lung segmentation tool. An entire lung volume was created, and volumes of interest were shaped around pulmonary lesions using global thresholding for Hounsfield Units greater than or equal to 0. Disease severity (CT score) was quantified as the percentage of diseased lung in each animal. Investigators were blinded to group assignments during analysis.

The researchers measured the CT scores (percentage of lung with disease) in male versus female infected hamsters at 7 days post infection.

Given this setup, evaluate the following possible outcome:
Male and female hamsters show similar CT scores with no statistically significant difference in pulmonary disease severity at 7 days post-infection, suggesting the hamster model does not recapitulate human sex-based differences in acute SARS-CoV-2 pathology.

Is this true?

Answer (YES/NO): NO